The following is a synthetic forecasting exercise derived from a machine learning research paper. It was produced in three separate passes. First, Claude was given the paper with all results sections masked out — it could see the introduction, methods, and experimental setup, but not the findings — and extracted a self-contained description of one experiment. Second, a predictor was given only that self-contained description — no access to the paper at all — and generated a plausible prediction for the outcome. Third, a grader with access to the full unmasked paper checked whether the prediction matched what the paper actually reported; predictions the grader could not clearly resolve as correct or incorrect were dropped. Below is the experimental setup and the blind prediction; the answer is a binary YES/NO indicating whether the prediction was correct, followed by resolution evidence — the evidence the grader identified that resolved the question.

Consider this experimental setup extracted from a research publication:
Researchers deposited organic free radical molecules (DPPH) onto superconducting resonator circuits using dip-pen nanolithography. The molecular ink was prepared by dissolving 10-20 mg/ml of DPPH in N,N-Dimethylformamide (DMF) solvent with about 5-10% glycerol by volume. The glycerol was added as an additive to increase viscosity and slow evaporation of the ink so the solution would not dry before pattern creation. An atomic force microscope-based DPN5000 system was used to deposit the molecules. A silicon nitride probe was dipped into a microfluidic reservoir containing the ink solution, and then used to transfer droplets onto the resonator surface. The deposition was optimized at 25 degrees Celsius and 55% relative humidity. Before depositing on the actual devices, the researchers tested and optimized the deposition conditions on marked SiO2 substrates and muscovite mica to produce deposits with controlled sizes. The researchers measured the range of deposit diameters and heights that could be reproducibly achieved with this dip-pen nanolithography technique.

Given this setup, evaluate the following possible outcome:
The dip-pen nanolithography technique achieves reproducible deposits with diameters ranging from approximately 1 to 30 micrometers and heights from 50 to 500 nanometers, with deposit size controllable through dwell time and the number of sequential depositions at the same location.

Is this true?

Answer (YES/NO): NO